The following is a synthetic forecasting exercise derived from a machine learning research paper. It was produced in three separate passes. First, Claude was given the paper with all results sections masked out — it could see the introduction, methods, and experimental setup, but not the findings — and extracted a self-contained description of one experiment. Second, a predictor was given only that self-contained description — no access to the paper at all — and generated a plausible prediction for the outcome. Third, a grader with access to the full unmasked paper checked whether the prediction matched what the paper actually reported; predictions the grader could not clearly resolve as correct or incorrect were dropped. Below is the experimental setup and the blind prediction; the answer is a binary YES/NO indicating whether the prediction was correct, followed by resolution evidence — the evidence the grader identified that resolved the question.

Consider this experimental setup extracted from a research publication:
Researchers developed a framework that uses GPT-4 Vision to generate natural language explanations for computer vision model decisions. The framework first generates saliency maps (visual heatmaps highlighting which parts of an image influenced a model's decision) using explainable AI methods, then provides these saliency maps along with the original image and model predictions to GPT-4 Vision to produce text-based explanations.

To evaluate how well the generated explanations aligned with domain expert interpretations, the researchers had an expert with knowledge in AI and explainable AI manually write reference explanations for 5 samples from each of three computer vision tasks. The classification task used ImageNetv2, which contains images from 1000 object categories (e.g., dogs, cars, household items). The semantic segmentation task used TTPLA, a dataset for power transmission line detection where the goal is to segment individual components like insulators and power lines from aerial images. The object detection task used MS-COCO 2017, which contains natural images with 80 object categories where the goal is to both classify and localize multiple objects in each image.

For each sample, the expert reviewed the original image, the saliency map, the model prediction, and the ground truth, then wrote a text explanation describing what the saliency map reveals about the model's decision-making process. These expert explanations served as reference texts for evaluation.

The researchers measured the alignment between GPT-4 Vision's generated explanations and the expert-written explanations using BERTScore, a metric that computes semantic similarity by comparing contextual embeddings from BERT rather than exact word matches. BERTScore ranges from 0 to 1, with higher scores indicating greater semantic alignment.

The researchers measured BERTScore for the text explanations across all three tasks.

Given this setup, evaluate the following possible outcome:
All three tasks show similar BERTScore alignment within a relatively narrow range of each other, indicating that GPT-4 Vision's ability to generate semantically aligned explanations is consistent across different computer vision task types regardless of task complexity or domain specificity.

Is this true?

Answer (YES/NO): NO